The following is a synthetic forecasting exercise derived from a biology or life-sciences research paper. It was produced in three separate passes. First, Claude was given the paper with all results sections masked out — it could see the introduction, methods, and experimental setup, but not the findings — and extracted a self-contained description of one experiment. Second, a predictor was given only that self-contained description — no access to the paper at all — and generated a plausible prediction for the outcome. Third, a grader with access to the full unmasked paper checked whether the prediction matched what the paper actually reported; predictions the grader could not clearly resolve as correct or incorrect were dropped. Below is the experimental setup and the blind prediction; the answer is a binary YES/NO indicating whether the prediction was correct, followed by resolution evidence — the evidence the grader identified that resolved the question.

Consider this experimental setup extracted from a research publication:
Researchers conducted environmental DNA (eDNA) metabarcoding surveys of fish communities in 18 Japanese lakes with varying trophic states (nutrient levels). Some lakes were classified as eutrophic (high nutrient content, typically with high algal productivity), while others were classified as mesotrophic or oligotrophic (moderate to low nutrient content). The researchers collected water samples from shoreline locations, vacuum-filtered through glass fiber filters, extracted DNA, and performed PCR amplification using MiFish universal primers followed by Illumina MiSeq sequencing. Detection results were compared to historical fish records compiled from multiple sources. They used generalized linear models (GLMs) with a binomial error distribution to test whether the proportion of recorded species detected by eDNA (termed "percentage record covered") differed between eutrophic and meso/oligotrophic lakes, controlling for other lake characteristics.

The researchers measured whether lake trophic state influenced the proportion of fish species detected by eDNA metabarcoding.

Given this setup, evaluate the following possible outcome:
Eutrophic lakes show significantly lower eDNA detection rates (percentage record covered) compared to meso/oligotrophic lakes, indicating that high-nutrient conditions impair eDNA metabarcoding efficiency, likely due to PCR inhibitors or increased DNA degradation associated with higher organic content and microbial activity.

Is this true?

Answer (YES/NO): NO